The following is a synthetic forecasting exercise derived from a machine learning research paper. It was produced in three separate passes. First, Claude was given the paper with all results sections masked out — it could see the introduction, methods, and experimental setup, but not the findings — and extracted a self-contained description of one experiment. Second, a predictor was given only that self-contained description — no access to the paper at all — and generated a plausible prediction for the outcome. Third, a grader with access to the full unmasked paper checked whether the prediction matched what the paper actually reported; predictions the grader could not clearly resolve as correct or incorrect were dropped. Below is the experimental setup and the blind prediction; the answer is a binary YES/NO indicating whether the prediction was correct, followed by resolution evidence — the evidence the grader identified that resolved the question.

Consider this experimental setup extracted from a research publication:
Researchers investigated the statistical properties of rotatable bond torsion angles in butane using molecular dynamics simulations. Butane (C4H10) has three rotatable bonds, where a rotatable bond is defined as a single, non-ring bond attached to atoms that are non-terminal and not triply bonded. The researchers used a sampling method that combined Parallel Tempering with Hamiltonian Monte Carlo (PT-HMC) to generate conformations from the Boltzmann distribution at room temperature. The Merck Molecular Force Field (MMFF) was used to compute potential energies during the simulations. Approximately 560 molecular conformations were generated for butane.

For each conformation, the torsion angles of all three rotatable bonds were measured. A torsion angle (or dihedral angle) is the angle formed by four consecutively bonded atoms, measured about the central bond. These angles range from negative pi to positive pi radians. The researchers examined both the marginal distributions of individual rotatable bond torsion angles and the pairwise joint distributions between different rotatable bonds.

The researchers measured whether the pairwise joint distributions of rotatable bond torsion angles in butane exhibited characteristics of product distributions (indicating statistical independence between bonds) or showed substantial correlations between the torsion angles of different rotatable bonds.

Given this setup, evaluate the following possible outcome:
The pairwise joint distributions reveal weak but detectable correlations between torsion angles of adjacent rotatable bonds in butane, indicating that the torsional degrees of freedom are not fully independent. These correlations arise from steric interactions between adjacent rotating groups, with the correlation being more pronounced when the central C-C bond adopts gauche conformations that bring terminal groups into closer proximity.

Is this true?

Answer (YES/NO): NO